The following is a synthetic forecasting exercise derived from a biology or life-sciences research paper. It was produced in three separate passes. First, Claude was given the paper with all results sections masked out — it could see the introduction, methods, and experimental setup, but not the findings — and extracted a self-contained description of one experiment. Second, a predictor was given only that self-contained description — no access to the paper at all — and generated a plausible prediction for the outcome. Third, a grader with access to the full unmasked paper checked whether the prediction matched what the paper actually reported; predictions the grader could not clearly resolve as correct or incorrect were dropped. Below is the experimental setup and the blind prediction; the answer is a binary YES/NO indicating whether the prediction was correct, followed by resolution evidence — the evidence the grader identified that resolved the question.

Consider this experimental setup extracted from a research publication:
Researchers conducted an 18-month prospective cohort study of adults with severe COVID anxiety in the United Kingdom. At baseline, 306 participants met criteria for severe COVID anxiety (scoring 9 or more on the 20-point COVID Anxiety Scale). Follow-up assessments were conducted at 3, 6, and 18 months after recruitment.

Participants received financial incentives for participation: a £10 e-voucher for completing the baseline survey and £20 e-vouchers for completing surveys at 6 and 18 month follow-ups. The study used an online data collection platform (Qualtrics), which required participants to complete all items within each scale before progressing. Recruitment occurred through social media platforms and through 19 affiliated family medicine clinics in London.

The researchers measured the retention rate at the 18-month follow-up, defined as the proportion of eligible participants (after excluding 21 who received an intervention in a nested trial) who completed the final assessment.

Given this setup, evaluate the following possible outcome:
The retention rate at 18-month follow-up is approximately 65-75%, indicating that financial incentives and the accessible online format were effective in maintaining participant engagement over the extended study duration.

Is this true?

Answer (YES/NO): YES